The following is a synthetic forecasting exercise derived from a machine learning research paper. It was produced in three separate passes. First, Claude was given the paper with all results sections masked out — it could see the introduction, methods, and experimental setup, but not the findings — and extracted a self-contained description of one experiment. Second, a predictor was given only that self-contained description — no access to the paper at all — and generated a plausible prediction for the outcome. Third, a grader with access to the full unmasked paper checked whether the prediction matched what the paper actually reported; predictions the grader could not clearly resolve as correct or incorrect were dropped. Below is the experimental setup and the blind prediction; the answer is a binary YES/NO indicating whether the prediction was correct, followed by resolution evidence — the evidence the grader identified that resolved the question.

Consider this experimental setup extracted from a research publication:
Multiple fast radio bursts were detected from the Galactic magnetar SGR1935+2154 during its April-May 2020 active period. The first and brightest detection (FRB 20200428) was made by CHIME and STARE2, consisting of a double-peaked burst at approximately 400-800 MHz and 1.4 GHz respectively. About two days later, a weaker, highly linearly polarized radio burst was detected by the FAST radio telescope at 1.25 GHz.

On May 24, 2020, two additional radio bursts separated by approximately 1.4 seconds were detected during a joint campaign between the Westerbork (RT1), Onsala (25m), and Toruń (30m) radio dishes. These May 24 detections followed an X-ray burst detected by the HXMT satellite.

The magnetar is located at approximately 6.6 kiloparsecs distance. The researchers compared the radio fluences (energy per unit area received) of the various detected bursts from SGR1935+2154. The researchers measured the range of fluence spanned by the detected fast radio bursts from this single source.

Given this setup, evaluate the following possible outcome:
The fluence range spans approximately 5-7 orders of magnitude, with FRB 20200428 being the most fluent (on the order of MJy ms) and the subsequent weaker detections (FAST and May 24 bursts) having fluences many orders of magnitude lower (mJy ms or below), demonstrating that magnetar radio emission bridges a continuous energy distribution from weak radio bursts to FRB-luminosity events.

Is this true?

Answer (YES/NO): YES